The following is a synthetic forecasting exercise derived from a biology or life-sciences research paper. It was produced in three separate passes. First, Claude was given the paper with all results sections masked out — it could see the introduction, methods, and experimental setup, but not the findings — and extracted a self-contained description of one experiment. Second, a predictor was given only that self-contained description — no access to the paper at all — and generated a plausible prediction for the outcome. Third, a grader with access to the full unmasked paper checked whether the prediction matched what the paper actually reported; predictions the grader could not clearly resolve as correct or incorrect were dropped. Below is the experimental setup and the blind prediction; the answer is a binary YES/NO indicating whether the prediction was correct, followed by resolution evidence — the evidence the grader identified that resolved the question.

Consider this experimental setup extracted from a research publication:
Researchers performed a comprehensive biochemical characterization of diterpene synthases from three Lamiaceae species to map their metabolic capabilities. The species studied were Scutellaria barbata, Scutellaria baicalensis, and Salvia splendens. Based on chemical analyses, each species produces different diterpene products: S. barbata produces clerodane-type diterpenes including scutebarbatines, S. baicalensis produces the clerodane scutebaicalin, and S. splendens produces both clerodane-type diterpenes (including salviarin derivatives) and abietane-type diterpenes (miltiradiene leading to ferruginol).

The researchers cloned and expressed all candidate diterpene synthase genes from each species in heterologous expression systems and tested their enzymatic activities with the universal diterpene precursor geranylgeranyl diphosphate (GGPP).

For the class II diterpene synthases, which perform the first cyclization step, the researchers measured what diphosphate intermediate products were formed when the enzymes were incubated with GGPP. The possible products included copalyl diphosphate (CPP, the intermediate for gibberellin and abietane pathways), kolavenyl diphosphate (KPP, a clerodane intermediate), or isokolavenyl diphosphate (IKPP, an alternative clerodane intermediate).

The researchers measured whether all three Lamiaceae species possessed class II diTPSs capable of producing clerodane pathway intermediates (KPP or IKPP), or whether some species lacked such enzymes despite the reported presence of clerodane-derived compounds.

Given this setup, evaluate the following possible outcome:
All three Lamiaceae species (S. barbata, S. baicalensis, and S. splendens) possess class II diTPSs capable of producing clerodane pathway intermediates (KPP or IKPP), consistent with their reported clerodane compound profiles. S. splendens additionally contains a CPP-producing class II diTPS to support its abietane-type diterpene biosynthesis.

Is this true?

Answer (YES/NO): YES